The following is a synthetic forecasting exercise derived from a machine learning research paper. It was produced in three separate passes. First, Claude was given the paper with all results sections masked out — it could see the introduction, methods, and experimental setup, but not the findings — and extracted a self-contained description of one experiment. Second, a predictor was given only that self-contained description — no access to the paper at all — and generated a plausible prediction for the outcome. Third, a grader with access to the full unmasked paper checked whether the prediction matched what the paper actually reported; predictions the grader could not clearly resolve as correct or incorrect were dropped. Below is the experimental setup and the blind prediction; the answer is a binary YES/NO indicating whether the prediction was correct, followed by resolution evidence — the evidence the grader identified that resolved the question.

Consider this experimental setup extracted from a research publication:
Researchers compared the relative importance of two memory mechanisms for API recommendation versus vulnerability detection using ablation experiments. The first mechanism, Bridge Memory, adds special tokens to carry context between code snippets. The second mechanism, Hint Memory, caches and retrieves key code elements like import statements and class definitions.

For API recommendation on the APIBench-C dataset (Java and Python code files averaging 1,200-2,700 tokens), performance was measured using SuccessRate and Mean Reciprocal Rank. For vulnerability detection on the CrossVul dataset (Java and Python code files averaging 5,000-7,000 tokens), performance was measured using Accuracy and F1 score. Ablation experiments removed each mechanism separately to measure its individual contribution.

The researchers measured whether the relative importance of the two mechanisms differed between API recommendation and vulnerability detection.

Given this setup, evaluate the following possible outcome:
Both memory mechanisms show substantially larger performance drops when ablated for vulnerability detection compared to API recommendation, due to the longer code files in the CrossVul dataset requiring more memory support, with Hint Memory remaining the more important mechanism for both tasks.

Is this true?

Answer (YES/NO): NO